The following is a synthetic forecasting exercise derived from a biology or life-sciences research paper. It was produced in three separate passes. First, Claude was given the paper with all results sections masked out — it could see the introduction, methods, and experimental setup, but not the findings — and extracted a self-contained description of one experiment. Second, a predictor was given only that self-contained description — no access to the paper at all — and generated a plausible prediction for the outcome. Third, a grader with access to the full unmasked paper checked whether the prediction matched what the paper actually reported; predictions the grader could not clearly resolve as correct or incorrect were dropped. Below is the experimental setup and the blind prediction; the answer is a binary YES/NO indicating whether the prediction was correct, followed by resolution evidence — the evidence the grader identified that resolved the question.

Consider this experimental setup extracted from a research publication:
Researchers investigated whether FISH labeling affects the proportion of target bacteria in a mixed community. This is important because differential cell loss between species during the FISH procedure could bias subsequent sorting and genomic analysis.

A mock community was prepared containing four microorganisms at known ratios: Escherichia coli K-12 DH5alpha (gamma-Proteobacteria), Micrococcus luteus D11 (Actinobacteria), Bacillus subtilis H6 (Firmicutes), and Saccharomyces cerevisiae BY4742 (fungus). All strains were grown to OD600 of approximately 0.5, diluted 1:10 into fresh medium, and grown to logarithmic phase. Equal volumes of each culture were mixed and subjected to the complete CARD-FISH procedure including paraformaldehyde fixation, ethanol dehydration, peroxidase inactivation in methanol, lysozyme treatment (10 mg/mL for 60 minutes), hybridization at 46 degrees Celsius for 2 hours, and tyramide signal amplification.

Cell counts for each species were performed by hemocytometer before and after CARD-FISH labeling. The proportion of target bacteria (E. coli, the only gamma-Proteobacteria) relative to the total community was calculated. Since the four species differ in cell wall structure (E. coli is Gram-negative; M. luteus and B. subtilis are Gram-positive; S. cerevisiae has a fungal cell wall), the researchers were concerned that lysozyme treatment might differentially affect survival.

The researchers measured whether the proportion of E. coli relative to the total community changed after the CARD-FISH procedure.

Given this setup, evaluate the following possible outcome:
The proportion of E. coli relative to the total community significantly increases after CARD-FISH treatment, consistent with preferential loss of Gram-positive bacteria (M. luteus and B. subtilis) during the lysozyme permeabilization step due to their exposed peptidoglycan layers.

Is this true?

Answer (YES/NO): NO